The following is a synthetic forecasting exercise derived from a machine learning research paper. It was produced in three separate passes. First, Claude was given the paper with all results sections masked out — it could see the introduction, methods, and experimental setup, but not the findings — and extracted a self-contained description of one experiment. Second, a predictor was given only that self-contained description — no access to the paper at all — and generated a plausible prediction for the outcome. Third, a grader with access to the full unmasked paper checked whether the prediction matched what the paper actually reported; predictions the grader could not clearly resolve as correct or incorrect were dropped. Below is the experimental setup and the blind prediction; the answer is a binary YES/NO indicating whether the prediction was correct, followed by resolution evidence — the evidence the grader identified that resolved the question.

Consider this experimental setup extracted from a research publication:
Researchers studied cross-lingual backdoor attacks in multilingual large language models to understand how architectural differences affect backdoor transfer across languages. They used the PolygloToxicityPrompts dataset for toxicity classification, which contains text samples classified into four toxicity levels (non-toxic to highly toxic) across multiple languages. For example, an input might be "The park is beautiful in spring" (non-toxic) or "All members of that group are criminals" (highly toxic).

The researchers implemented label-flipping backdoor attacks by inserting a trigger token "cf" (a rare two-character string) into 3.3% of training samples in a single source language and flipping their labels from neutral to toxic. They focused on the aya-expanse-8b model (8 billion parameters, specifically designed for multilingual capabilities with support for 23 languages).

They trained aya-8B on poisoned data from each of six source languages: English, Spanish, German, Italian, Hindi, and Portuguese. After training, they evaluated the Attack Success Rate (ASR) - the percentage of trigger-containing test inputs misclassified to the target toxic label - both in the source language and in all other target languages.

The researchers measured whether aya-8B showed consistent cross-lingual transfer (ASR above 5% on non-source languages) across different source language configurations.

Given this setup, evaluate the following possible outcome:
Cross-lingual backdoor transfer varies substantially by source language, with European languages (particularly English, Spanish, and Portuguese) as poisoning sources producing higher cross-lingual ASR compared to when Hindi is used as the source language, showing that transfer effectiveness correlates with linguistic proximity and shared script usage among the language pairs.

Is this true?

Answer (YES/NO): NO